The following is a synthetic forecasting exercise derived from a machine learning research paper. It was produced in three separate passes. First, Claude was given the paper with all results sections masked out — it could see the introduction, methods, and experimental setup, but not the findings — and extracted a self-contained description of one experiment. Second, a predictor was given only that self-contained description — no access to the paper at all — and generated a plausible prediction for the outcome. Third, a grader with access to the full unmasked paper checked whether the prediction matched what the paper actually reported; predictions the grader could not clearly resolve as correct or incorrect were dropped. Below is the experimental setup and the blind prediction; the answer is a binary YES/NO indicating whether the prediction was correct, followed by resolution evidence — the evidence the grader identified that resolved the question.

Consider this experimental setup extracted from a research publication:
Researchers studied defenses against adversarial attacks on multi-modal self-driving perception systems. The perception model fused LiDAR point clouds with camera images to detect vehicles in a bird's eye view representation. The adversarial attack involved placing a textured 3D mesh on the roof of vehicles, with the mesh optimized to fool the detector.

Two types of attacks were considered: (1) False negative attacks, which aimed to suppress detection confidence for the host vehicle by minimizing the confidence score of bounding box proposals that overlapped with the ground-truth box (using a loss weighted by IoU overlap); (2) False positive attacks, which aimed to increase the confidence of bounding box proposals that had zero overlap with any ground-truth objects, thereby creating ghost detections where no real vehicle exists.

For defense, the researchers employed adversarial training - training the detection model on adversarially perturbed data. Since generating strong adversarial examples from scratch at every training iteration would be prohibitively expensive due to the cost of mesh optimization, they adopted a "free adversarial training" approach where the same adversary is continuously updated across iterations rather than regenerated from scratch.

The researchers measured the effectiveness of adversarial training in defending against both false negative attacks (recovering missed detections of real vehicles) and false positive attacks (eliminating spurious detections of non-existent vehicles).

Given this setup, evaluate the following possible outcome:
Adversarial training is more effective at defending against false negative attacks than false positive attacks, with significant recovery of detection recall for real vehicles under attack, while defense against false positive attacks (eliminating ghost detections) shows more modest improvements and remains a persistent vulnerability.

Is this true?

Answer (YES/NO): YES